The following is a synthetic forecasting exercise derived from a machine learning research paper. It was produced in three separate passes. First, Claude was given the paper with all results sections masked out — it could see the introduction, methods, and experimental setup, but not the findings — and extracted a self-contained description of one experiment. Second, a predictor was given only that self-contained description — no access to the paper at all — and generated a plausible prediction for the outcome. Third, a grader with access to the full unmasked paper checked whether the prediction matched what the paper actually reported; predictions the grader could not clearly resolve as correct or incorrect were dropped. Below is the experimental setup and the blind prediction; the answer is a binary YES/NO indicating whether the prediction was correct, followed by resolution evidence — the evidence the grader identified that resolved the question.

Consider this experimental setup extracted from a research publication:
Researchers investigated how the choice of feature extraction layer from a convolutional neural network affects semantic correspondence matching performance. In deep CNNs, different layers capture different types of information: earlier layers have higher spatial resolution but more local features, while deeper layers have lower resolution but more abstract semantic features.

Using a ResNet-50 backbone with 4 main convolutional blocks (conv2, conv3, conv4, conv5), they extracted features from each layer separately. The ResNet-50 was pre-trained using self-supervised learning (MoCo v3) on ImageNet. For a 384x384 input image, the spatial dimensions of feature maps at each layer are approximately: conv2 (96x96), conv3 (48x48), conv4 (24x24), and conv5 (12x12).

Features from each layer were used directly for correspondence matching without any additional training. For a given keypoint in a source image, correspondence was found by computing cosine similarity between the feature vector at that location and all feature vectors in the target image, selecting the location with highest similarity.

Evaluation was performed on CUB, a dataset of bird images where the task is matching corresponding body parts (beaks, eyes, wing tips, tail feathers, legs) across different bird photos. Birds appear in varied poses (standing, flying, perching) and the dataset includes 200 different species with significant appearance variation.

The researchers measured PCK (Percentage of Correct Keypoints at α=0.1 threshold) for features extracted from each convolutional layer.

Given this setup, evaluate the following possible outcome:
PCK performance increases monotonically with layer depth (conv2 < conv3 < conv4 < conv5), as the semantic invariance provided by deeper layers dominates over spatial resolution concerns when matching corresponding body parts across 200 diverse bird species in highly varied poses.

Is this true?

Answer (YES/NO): NO